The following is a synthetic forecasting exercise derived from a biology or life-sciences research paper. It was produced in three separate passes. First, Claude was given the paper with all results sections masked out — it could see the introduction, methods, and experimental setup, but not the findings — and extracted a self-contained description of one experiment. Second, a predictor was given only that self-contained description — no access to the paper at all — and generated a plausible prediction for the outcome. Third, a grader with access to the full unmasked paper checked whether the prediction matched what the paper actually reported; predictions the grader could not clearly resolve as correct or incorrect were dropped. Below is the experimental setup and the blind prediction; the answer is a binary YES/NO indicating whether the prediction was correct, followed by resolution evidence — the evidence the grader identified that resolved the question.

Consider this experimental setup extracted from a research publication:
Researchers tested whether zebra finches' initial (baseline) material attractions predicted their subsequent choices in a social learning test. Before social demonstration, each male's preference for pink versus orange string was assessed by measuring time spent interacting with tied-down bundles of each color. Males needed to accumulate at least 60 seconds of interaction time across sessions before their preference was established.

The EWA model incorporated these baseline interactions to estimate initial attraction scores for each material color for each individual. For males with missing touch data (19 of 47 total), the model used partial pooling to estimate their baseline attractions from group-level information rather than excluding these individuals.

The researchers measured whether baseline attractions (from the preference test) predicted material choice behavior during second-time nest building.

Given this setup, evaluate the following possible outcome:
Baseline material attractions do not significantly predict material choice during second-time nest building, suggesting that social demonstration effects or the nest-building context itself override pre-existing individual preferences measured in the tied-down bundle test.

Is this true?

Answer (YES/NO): NO